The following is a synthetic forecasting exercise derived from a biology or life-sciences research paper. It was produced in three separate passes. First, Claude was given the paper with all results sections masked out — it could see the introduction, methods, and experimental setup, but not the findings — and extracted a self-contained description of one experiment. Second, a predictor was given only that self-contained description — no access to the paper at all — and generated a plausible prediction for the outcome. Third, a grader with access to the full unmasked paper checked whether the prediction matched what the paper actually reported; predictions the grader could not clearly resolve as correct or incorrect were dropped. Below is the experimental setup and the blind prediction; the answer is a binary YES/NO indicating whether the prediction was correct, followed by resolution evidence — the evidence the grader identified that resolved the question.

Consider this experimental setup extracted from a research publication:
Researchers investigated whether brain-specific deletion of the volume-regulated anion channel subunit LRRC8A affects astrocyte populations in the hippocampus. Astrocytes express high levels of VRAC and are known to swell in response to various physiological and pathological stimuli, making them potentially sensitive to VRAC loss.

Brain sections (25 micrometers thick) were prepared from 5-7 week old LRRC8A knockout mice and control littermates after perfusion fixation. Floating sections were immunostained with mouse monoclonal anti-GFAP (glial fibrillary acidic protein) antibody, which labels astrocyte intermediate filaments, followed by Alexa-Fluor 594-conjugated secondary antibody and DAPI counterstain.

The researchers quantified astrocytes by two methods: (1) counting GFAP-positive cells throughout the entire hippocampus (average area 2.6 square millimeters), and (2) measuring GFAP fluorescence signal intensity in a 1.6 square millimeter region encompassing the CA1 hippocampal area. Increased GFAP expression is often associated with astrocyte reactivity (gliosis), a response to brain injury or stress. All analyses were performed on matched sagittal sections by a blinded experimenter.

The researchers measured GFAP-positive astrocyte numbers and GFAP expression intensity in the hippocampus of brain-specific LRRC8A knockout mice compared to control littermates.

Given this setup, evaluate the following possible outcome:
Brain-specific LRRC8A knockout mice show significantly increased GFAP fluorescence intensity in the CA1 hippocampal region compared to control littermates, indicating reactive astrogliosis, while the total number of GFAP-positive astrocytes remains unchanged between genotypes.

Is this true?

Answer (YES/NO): YES